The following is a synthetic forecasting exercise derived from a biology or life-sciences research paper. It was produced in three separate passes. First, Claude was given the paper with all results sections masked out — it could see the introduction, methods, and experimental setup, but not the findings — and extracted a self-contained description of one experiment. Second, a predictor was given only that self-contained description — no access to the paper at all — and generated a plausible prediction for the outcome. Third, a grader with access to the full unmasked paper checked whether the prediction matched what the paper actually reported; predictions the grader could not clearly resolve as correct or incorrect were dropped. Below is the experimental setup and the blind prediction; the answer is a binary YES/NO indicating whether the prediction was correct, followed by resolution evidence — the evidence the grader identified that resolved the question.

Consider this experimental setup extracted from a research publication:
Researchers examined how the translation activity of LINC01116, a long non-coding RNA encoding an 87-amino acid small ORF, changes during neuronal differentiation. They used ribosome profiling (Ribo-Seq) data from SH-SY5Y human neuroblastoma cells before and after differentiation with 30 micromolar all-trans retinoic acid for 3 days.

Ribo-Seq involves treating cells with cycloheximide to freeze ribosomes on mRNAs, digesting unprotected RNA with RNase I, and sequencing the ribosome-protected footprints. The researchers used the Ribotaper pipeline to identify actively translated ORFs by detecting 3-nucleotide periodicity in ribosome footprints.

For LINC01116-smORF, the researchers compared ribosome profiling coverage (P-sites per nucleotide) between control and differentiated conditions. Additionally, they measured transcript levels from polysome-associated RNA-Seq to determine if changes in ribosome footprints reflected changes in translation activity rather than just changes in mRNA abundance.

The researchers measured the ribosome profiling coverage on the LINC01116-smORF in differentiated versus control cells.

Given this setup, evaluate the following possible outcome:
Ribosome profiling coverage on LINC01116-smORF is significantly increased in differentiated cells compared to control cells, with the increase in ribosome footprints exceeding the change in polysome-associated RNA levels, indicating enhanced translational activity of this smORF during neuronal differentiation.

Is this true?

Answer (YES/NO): NO